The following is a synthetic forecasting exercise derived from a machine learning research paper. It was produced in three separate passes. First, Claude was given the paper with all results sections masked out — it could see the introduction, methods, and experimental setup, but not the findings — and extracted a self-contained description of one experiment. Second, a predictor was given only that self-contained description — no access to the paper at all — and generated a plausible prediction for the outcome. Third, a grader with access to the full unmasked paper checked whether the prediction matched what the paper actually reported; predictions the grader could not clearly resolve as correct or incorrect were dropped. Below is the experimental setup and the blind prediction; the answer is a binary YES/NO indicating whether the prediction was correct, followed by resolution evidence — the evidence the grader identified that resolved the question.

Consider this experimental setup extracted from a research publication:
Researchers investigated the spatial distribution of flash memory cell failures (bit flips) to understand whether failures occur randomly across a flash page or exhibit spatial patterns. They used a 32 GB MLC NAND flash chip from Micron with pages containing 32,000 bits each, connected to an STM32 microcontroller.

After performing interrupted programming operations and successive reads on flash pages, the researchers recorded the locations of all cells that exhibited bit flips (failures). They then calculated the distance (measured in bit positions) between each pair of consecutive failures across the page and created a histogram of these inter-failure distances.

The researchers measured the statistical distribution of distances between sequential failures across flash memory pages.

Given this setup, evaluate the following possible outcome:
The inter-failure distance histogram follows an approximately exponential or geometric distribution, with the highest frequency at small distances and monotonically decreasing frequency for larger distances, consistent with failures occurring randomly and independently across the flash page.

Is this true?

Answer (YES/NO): NO